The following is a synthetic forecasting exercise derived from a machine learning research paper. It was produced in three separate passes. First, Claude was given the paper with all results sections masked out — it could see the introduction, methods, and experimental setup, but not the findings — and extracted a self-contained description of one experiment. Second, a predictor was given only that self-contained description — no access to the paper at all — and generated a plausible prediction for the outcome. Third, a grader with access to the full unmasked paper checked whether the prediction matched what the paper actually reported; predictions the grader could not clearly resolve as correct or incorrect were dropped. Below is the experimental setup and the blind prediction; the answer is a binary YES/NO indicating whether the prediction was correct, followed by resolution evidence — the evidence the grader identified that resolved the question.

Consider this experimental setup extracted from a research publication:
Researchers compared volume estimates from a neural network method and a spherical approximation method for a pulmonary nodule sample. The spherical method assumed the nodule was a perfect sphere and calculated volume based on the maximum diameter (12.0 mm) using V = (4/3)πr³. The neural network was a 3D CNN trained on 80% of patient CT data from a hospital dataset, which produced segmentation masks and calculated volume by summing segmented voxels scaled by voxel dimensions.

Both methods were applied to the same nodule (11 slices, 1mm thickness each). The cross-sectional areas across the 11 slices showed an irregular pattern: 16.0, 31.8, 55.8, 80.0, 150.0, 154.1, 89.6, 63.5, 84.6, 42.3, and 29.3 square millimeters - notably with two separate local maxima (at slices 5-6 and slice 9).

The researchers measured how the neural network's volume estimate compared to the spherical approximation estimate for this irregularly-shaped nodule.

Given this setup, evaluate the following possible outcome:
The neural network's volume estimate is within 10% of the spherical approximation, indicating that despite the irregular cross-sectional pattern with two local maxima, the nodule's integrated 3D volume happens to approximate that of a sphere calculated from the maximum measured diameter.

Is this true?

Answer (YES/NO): YES